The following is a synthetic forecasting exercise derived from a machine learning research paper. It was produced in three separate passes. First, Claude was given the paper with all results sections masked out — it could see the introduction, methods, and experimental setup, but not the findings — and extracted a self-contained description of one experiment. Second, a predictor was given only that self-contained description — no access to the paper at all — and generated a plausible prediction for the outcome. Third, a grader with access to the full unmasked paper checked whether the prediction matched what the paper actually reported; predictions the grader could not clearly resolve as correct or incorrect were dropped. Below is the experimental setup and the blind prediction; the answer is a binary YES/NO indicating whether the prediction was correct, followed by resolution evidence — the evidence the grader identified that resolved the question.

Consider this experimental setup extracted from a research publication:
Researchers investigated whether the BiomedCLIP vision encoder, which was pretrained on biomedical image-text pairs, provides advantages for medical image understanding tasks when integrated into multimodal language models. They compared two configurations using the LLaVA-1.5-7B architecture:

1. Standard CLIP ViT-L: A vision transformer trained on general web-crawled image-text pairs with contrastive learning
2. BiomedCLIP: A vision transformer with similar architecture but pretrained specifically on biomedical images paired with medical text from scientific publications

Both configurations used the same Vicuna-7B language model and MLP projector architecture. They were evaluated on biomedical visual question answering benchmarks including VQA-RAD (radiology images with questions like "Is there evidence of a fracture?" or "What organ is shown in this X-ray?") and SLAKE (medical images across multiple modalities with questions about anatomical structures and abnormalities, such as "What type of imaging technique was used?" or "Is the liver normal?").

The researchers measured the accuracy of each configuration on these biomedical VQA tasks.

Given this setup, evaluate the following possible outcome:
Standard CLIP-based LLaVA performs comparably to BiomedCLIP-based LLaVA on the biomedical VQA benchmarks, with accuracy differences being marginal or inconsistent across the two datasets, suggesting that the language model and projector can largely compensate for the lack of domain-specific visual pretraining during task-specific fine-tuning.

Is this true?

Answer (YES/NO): NO